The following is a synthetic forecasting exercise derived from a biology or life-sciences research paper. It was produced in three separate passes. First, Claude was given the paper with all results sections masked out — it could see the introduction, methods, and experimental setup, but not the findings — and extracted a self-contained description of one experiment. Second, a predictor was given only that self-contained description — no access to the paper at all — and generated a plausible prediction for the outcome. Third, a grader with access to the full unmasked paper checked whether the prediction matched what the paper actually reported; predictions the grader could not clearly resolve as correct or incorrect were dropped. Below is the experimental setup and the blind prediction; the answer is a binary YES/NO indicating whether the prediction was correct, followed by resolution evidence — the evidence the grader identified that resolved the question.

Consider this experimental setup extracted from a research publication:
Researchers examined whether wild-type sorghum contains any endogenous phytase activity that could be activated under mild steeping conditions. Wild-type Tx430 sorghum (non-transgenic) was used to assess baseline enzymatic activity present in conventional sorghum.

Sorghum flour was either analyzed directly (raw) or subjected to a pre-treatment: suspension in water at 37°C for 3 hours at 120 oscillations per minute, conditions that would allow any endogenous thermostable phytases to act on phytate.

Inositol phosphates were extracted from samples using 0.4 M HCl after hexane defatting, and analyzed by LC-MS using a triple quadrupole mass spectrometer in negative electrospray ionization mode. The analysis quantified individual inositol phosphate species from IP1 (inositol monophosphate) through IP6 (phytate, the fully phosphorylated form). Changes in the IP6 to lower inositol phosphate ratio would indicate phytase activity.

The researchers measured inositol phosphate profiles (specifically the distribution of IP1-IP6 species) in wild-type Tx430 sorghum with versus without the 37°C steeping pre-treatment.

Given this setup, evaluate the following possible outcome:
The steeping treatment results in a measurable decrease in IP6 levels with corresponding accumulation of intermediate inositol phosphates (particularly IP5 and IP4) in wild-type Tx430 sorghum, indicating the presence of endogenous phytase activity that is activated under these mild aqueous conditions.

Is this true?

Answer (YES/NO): YES